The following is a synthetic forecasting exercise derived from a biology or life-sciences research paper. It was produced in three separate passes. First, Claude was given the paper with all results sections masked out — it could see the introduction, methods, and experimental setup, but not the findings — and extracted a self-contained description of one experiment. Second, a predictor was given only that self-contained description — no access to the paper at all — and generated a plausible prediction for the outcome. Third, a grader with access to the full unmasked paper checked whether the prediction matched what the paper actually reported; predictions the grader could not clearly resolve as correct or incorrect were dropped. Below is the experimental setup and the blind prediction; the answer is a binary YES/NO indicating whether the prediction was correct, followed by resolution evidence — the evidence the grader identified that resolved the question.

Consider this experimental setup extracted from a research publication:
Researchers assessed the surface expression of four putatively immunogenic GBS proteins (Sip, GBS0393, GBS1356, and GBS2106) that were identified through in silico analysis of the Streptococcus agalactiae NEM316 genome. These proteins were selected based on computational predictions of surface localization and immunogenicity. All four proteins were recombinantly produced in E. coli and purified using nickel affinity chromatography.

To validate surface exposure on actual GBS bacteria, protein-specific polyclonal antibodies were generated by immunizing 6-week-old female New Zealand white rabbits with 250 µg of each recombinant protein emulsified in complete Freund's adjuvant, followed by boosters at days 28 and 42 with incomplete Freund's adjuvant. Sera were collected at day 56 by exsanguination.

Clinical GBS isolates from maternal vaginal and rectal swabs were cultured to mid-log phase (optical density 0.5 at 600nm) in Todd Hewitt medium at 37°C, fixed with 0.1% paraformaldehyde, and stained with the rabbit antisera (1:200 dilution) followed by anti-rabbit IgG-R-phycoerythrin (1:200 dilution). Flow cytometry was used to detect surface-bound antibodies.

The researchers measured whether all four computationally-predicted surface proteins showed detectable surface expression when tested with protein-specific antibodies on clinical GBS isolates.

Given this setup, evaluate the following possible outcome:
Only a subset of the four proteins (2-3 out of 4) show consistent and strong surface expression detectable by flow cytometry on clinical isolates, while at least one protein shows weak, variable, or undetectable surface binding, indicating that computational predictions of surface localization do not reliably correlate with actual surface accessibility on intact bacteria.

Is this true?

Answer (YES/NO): YES